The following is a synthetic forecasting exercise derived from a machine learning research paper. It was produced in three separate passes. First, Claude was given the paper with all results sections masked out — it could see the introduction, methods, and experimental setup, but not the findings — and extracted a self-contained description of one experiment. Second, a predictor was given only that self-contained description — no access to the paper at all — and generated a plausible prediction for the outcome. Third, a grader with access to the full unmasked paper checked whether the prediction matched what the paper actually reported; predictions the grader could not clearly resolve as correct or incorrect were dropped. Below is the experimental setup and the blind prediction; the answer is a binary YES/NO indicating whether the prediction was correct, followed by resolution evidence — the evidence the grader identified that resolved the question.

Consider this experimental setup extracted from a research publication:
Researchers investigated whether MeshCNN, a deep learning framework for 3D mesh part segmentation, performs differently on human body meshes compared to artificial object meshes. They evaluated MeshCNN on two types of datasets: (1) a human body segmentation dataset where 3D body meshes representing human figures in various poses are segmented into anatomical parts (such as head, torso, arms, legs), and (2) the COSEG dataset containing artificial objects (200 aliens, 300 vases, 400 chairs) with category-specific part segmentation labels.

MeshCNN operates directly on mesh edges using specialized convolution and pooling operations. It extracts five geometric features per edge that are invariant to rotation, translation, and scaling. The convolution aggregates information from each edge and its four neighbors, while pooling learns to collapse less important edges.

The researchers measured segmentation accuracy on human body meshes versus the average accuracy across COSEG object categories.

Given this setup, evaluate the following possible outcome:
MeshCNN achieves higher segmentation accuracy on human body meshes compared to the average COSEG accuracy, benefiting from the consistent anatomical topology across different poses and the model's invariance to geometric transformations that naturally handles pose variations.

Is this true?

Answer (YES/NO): NO